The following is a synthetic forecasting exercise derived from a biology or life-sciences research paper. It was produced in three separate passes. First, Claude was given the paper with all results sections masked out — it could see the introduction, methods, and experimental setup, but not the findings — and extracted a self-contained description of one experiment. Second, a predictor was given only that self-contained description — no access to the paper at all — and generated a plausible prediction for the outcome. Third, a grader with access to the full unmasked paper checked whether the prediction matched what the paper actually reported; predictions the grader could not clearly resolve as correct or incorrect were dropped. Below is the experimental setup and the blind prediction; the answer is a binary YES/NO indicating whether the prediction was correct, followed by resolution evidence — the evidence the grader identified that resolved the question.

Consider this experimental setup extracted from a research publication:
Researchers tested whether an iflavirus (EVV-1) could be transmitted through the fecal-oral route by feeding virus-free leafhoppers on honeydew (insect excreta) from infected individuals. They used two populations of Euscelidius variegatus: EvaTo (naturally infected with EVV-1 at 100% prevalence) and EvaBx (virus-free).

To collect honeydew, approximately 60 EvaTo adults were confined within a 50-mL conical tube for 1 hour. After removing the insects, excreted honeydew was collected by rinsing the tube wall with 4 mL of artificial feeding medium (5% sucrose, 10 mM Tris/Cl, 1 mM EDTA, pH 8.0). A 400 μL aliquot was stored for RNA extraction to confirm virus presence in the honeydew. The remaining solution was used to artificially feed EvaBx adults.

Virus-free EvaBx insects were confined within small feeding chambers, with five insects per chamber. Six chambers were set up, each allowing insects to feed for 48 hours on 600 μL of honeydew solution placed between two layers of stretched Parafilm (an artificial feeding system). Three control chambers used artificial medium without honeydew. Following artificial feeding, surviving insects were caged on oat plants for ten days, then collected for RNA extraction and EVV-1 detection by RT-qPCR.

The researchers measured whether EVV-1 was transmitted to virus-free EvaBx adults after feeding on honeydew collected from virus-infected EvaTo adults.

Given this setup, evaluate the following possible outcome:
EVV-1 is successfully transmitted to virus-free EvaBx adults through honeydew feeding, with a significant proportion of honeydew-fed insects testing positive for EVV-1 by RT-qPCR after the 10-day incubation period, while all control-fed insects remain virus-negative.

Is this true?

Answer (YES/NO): NO